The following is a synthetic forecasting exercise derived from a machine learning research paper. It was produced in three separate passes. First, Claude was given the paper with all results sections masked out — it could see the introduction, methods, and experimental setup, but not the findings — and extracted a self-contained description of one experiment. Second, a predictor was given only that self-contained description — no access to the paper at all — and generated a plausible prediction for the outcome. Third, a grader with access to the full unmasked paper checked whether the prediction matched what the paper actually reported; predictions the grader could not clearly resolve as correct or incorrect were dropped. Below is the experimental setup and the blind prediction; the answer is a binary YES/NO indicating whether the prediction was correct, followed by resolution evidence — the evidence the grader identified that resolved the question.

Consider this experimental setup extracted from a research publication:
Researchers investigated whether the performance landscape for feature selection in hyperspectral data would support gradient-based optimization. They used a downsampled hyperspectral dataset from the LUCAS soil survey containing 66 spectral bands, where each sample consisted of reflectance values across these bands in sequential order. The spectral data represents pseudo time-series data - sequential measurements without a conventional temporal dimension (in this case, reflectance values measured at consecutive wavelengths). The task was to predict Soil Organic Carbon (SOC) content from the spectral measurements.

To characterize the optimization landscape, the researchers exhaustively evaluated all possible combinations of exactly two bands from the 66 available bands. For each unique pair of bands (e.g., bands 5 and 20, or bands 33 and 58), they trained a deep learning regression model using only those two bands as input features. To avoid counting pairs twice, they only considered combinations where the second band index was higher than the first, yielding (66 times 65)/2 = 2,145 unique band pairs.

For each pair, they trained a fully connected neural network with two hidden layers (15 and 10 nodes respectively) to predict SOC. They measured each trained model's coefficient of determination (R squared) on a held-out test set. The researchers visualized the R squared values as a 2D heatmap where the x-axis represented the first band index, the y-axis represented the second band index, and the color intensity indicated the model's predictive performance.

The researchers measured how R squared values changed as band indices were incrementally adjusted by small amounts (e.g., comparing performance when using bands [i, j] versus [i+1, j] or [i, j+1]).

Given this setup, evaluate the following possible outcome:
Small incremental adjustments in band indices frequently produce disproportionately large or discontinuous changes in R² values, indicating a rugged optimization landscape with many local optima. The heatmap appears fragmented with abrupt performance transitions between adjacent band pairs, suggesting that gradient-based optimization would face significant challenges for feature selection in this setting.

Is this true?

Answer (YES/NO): NO